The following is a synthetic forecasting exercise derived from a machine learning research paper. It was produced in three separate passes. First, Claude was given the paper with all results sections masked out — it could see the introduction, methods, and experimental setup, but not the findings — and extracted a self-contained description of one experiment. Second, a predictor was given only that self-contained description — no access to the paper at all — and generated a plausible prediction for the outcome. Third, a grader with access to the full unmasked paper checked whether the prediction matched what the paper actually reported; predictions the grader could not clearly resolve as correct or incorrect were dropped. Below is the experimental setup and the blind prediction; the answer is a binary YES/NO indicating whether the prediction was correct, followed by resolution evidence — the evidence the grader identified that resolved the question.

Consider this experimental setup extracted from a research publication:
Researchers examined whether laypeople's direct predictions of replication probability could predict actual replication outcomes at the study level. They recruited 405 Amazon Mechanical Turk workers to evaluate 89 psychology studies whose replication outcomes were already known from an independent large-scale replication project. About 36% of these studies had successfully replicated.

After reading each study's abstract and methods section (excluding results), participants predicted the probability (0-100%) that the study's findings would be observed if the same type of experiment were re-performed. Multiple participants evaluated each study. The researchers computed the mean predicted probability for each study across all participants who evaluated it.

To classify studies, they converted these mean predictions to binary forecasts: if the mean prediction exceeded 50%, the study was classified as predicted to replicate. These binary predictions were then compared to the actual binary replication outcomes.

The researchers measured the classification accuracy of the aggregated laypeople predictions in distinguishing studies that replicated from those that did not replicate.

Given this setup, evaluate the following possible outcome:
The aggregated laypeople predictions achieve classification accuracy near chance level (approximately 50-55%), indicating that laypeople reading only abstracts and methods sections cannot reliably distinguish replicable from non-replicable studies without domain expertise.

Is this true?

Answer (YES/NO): NO